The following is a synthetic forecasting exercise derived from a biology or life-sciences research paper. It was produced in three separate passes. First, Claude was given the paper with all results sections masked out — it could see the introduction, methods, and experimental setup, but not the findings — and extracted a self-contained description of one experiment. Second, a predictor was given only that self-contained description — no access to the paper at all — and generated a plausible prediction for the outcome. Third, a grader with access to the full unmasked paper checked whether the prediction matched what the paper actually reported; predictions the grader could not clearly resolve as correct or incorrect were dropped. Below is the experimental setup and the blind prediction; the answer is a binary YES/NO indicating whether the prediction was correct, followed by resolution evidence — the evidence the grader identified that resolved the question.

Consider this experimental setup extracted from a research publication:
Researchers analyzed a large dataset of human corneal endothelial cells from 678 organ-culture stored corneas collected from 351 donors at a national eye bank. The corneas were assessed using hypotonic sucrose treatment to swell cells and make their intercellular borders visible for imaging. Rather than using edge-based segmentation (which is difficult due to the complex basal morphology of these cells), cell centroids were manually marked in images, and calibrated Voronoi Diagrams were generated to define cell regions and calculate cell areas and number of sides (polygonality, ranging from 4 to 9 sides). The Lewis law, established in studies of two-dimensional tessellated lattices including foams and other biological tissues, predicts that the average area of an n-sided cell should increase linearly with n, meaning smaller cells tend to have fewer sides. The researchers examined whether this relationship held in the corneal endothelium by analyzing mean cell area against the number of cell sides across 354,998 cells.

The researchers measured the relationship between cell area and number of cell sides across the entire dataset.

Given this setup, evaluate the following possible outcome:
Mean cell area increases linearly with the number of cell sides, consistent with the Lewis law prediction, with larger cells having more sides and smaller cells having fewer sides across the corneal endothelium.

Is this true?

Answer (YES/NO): YES